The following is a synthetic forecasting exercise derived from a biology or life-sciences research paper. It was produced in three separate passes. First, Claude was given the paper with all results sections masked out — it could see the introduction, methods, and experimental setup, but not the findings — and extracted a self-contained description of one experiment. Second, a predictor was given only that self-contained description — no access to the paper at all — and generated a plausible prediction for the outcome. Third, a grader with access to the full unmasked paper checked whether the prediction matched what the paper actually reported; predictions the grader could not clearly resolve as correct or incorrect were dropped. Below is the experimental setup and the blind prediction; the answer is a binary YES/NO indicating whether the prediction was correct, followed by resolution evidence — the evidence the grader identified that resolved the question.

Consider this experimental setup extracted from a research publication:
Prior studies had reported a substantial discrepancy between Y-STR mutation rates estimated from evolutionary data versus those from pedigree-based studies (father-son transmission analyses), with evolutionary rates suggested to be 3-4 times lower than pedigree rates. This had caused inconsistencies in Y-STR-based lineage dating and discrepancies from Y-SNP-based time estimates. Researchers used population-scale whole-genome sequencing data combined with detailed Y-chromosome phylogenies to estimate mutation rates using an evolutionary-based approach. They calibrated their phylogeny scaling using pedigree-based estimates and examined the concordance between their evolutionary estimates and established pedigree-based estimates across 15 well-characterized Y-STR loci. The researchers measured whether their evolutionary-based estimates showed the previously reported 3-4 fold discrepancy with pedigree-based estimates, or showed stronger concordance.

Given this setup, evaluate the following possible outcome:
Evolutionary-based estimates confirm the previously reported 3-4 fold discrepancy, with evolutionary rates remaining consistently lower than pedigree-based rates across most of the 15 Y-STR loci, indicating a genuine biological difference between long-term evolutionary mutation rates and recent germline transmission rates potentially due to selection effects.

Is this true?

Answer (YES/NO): NO